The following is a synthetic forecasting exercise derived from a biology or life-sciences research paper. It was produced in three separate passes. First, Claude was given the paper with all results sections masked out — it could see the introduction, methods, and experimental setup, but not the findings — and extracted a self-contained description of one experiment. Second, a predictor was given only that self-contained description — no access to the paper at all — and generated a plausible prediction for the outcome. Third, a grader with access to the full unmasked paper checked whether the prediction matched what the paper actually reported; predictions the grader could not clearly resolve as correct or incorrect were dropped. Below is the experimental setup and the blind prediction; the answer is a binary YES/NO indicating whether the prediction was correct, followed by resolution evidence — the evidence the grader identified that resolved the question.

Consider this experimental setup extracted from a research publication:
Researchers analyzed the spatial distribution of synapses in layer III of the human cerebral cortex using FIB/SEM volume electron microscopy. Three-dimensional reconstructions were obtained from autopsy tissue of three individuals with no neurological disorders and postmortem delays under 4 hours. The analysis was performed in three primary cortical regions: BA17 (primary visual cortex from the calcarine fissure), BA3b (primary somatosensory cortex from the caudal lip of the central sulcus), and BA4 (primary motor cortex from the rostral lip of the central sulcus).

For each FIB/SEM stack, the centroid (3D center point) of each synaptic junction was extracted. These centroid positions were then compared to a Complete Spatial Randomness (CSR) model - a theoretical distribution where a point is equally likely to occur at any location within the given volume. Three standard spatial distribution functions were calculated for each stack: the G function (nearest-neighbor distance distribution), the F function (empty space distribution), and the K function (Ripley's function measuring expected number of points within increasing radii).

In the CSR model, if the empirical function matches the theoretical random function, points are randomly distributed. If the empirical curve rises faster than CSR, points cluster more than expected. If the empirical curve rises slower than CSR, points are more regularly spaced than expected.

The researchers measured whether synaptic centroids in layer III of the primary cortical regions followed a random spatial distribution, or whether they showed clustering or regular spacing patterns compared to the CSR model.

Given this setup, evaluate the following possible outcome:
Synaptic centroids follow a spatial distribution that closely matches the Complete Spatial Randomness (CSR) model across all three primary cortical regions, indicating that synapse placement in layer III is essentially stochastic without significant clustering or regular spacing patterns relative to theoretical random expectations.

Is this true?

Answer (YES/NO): YES